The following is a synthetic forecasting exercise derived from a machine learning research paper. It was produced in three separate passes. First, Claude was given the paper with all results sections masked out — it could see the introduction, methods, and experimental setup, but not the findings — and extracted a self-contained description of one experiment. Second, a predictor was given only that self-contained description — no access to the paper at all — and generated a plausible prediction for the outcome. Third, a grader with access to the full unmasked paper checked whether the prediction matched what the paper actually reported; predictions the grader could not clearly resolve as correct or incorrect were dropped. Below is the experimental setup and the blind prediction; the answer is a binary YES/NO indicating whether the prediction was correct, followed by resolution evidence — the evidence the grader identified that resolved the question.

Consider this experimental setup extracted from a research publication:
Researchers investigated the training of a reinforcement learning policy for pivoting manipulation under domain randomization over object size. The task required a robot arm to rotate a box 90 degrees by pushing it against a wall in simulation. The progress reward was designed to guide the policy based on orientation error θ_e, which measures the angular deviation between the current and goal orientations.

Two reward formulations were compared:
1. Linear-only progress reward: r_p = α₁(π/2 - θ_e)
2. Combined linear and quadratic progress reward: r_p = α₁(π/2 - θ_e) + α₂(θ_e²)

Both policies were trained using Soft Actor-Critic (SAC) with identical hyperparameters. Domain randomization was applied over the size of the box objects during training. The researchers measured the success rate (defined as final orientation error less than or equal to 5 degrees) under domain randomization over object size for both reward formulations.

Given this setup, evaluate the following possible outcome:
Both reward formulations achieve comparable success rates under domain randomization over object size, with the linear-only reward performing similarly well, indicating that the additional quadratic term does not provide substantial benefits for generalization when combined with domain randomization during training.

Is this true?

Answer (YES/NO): NO